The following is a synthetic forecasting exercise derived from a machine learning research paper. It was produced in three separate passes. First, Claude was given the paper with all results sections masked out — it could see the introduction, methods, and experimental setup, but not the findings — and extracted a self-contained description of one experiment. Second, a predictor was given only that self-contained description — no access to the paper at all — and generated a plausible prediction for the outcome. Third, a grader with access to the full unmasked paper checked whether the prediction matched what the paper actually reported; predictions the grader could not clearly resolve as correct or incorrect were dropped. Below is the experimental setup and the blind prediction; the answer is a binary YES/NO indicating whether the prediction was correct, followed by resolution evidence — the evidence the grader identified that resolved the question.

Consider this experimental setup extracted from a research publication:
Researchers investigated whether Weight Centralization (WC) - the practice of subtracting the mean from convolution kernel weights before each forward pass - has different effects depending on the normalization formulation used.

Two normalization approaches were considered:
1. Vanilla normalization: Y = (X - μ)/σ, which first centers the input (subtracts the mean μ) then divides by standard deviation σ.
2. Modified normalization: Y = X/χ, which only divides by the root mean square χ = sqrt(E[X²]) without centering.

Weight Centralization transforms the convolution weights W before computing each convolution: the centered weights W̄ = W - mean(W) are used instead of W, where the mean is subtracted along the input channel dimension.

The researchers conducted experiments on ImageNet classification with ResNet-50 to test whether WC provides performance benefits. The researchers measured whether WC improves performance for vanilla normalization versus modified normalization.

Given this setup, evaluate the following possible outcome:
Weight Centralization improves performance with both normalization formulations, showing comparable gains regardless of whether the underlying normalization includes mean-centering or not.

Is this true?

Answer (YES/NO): NO